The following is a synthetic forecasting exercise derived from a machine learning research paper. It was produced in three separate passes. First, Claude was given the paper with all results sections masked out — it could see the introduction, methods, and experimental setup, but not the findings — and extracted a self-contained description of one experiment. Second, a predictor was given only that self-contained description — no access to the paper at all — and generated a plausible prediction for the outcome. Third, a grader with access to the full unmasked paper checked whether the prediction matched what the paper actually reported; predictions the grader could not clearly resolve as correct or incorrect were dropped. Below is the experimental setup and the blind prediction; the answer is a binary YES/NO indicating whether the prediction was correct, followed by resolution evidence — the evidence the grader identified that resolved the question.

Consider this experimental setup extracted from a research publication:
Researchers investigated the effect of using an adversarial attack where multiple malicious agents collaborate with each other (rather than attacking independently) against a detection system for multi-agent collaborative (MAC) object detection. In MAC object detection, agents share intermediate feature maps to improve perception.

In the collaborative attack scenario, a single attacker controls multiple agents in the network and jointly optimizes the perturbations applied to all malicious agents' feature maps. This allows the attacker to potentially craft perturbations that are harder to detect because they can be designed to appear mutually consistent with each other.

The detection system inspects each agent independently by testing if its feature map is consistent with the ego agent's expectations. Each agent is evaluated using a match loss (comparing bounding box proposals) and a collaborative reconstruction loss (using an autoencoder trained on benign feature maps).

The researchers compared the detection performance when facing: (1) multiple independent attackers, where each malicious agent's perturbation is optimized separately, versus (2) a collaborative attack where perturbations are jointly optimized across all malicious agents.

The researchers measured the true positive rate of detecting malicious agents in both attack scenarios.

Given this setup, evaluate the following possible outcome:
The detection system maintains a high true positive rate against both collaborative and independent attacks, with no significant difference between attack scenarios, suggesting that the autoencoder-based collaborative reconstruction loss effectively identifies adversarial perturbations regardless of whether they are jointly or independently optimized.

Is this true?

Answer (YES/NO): NO